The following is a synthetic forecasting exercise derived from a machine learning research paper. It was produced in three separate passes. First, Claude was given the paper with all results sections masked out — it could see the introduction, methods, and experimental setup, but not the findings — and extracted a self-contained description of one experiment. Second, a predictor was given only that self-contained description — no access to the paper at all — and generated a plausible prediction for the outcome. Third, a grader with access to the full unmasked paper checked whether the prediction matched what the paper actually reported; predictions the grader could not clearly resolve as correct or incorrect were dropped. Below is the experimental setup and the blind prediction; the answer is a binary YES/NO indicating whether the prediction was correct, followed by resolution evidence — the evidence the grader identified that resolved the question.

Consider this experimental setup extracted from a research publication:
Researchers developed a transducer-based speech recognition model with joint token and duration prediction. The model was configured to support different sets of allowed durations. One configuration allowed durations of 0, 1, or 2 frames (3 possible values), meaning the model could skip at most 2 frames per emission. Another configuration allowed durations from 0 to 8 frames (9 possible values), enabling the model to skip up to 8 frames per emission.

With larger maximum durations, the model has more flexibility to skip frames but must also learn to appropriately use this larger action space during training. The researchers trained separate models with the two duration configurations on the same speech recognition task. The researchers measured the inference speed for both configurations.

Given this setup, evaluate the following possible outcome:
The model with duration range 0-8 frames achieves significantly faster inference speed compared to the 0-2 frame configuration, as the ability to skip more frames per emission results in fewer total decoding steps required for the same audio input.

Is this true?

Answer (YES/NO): YES